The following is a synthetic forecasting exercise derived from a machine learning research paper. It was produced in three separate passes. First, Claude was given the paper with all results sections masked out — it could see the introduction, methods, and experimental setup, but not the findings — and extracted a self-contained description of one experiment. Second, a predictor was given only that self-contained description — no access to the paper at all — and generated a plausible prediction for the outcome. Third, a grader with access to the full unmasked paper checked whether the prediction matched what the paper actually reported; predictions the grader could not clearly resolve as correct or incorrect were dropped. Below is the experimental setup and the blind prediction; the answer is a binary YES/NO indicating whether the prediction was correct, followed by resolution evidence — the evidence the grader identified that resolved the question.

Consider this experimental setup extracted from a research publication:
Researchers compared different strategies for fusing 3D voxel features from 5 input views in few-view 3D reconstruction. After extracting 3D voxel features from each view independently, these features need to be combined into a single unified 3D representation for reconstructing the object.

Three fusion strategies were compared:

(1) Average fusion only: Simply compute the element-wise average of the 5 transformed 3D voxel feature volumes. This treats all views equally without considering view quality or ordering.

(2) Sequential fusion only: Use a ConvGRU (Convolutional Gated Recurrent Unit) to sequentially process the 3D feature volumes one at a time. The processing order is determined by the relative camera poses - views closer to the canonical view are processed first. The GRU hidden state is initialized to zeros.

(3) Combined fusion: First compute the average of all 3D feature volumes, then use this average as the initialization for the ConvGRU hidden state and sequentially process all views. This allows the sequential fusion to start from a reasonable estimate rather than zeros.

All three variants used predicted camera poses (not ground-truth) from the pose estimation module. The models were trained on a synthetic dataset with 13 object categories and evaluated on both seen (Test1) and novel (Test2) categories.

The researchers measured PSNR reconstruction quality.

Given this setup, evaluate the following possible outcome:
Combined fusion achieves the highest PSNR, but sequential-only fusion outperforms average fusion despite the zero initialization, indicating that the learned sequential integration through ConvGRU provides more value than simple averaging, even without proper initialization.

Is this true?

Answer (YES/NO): YES